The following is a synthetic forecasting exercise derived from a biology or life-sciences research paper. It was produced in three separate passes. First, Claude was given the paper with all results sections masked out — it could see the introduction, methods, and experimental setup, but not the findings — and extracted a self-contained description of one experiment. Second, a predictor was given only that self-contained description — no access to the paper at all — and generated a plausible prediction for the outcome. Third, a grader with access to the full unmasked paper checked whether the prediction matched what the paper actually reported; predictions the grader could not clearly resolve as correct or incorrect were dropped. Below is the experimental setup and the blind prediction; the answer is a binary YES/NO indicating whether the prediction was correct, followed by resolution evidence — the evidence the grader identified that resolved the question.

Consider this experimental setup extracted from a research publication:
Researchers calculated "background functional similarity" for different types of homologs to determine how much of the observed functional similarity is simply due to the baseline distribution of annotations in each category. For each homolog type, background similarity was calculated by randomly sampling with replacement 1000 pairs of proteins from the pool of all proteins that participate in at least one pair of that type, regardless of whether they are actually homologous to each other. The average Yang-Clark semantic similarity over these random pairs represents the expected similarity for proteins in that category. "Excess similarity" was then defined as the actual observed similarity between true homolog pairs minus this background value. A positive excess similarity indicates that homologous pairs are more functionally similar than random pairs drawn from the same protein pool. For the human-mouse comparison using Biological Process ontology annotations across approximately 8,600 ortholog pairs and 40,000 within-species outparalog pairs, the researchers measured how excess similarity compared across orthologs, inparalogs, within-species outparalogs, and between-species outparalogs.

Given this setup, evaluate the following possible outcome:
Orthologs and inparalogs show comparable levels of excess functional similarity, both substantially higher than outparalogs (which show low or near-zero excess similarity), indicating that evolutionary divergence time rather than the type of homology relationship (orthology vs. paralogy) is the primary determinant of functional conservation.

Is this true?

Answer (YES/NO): NO